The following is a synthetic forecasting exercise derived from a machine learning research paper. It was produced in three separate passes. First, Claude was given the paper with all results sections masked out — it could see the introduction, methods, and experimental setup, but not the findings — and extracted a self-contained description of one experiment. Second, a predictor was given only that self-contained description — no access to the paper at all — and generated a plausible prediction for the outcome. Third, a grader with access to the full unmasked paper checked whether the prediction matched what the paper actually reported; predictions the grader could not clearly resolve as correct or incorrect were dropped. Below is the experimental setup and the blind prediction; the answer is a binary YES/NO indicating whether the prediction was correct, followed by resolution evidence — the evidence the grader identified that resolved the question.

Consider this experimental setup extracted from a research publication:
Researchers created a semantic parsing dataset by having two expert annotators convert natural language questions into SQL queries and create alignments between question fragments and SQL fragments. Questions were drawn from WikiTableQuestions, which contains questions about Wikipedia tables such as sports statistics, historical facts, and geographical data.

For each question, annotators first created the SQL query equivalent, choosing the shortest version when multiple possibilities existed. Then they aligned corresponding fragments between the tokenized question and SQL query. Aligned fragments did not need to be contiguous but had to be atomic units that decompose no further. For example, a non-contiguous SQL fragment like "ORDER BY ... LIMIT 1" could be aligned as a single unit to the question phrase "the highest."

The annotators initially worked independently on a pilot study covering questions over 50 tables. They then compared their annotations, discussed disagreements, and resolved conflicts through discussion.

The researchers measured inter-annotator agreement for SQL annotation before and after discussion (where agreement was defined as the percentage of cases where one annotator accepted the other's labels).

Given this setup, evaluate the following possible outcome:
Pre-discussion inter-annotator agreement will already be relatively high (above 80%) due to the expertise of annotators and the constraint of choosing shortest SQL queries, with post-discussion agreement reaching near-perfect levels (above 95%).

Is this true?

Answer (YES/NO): NO